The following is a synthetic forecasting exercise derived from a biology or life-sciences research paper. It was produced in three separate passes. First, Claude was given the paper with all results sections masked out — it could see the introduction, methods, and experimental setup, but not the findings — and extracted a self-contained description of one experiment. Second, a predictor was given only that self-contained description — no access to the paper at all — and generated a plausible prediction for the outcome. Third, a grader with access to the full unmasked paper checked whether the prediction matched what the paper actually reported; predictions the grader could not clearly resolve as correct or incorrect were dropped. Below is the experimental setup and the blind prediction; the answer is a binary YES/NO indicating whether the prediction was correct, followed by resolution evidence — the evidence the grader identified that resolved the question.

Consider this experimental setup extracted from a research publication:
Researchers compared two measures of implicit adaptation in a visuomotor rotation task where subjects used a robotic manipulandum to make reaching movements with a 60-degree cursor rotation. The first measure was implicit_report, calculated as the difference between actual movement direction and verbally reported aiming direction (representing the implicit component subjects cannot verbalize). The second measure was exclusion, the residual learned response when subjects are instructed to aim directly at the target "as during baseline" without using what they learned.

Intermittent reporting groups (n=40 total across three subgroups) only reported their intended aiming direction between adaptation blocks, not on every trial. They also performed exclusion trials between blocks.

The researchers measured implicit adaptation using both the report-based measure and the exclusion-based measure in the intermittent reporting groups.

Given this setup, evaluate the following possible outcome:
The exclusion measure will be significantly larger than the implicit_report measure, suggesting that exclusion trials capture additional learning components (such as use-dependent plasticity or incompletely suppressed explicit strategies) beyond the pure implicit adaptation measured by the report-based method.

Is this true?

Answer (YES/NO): YES